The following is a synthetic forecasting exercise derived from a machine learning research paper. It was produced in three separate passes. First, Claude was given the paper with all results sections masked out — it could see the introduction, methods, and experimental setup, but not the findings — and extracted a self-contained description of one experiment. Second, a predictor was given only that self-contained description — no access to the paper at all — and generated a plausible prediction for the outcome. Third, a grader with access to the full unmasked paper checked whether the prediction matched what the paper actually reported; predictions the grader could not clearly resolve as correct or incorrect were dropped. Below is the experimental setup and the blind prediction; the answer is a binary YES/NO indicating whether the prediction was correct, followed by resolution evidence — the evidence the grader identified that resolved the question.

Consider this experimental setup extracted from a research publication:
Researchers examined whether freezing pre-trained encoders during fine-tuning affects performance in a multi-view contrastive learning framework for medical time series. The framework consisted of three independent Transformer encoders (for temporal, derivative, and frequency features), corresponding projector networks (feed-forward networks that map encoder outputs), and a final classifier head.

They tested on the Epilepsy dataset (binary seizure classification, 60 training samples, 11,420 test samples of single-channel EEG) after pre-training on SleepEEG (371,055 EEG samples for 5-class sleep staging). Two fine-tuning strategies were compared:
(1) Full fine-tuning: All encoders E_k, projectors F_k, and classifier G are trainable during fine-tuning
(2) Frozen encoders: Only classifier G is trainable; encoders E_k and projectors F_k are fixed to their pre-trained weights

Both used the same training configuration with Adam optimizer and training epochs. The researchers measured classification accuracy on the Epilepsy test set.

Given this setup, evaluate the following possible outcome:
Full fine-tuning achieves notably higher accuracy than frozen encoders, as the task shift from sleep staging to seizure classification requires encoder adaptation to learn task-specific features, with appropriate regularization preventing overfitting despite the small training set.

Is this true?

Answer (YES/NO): NO